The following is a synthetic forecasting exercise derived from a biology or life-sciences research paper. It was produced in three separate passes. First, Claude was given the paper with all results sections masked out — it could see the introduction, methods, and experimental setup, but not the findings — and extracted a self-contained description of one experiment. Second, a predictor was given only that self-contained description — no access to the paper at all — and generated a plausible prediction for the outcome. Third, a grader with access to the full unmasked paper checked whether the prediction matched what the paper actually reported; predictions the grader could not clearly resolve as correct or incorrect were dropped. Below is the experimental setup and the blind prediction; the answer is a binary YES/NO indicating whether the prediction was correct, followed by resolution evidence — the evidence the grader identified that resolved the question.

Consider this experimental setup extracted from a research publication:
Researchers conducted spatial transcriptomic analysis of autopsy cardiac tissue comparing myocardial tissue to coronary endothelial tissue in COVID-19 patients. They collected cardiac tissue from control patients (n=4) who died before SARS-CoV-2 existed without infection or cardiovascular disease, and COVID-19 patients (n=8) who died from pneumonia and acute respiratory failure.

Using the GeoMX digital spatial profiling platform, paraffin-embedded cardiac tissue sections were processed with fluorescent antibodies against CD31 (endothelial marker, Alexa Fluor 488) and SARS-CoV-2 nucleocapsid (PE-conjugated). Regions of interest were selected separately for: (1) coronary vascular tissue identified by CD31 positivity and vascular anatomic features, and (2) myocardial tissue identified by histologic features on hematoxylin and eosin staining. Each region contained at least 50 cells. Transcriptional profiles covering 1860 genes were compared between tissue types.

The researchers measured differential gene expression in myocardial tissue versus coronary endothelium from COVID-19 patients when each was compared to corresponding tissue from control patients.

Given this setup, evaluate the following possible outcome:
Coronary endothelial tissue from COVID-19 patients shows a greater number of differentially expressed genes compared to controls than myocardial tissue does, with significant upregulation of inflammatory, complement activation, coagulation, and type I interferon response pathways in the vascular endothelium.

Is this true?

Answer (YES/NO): NO